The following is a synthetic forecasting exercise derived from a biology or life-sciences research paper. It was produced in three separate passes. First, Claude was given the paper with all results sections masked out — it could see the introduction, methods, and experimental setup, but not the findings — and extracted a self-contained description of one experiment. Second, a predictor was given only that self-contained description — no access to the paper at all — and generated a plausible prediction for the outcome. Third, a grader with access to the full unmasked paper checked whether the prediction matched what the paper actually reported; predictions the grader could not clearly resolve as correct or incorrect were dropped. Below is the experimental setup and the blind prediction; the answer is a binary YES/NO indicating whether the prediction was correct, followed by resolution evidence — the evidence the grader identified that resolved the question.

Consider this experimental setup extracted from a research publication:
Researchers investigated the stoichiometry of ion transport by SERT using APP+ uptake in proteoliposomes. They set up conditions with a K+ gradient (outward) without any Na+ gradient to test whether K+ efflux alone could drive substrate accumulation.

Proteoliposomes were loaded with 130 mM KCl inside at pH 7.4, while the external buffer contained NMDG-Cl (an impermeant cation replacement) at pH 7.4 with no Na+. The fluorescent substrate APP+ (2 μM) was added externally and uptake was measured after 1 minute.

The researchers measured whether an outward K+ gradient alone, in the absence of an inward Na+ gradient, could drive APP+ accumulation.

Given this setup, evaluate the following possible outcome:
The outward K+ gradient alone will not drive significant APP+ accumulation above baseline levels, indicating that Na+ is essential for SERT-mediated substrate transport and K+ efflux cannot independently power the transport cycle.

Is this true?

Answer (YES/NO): NO